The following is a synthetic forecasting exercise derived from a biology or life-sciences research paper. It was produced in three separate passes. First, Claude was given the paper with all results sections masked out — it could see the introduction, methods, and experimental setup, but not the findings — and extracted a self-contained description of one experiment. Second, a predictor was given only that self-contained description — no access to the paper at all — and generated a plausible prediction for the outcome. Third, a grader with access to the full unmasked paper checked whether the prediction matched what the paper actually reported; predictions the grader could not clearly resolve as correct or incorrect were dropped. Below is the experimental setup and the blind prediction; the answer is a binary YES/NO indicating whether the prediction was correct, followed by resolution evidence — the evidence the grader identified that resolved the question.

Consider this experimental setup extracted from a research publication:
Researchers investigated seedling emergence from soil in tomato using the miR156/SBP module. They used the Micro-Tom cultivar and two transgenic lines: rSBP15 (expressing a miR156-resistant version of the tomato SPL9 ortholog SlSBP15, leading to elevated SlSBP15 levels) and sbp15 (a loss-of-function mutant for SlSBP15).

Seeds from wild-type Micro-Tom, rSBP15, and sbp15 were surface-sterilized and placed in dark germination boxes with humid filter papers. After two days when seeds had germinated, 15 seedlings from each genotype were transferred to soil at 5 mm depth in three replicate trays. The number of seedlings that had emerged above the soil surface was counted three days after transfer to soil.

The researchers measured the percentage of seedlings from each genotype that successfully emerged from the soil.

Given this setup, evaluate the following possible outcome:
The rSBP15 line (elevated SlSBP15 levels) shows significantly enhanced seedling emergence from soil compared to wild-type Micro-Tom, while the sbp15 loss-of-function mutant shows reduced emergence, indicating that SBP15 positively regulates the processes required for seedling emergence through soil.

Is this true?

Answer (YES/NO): NO